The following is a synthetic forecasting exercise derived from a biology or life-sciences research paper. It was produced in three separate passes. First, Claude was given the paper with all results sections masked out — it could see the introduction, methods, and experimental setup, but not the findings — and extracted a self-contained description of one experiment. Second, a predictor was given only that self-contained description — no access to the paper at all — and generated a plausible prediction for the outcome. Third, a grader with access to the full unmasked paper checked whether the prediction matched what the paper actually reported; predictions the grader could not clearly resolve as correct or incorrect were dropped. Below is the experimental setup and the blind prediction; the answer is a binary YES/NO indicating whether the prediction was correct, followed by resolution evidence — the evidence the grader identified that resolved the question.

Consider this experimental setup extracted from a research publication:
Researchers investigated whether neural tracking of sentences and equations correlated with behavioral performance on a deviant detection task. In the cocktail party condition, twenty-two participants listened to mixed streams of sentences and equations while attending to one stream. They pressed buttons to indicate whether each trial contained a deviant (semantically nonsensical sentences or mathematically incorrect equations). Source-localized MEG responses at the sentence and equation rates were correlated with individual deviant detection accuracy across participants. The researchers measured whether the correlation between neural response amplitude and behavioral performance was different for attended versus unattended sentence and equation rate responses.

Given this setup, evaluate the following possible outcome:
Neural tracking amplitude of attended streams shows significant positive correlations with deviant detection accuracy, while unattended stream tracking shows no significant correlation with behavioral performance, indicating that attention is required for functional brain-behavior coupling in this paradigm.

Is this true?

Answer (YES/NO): YES